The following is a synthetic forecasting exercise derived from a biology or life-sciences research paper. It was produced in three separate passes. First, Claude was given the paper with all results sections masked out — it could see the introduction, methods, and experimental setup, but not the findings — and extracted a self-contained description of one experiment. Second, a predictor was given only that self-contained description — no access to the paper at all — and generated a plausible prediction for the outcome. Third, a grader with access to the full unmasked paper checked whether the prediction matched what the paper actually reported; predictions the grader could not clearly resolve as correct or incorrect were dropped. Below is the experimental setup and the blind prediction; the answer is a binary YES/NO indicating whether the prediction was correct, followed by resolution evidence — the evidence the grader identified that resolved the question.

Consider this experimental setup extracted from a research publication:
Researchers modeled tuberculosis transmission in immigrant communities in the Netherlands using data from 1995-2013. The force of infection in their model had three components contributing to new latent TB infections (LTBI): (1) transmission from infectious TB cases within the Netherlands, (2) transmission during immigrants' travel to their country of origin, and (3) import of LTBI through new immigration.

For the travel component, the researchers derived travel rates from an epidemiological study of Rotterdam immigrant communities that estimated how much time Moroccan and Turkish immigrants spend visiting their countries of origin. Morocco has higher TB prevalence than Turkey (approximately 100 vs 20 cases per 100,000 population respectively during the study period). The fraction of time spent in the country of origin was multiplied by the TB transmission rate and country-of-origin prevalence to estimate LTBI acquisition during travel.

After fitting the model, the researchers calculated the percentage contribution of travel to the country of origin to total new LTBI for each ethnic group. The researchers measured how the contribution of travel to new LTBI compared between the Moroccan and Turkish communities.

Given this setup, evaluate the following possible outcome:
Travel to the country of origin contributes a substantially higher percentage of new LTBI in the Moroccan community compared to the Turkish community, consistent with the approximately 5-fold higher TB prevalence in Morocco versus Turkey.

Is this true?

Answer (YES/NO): YES